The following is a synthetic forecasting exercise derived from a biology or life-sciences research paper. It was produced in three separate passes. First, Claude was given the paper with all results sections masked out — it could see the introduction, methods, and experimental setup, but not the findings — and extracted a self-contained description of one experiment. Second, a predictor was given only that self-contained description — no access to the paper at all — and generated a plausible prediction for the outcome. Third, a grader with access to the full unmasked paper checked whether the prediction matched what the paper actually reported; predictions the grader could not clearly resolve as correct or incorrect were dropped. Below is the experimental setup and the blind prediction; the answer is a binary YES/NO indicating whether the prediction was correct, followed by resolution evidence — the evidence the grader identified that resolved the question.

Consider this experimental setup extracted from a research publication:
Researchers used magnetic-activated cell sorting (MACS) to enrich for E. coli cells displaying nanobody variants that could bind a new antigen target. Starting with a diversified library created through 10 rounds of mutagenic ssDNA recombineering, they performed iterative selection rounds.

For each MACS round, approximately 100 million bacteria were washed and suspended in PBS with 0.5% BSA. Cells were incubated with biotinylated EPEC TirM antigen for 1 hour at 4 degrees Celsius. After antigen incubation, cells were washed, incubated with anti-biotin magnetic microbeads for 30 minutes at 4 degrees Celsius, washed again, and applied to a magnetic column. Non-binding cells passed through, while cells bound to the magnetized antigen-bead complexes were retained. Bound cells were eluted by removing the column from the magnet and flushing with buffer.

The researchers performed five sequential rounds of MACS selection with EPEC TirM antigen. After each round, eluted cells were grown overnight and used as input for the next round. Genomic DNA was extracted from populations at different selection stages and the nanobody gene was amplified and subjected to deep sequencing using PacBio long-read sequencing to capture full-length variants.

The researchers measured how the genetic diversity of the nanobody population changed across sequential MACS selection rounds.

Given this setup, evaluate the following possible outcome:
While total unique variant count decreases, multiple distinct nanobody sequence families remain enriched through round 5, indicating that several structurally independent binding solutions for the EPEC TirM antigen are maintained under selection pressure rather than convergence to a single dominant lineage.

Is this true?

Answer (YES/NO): NO